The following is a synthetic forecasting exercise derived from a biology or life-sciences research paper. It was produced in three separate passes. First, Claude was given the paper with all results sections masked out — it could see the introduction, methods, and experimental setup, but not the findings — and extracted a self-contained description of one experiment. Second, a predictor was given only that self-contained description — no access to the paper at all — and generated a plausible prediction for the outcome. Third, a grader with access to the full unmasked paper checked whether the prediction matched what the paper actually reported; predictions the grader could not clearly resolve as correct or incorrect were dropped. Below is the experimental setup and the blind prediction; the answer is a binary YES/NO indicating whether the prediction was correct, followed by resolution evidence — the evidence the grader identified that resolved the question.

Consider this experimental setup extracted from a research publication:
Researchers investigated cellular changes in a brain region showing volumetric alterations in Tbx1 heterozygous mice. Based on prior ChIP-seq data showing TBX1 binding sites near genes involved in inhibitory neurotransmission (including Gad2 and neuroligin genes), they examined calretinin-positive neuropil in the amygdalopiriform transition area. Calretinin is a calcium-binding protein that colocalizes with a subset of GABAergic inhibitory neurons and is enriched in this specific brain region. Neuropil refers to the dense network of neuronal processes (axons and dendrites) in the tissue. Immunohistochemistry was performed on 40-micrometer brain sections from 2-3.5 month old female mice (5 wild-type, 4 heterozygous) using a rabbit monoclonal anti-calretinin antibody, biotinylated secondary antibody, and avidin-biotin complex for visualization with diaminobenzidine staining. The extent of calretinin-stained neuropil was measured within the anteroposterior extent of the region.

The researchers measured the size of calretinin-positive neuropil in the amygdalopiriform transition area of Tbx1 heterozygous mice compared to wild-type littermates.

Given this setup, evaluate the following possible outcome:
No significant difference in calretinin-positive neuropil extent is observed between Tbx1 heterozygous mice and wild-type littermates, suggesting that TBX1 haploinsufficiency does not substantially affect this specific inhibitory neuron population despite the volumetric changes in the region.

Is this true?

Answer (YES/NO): NO